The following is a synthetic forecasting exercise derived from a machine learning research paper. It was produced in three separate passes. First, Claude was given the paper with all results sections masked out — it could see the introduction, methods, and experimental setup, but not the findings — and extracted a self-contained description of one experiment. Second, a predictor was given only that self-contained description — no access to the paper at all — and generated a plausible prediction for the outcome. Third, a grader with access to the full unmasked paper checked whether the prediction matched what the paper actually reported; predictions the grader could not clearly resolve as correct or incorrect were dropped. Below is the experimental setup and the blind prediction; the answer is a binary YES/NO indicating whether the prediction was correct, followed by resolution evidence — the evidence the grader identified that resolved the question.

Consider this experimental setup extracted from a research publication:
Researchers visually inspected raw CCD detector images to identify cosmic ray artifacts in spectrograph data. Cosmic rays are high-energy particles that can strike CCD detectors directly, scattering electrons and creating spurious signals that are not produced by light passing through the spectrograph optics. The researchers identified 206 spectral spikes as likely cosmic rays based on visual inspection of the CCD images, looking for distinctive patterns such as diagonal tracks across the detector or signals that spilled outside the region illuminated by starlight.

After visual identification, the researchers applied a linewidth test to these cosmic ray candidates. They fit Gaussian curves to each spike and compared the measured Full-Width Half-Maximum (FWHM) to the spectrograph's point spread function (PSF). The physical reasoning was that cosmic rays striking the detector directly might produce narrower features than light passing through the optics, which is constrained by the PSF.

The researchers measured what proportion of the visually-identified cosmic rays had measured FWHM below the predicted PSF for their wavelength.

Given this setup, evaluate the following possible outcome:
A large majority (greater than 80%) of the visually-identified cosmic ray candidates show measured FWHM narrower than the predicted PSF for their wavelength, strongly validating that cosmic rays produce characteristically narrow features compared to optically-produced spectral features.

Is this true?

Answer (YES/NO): NO